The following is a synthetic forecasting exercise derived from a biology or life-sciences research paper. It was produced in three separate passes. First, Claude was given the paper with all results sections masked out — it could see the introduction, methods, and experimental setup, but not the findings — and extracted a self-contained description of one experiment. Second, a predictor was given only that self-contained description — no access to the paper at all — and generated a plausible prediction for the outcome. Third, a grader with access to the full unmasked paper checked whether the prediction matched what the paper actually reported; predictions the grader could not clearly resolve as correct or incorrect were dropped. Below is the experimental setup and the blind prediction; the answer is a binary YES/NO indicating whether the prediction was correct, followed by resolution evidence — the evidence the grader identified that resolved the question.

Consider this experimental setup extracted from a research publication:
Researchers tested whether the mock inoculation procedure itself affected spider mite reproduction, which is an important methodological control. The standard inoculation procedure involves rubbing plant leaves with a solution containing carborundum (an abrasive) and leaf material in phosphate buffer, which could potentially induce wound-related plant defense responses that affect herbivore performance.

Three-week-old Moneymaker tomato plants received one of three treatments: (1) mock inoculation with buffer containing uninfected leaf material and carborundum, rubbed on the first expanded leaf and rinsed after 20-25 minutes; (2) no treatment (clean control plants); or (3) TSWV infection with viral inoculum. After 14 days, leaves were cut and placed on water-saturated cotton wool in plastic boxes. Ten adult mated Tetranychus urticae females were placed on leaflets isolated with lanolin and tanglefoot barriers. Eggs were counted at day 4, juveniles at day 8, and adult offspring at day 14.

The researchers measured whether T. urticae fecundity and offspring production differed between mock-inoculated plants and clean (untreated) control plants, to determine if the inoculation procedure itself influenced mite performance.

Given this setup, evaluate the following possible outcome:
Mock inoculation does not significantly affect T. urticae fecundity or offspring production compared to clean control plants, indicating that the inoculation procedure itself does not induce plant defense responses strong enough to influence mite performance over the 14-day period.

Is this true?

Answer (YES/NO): YES